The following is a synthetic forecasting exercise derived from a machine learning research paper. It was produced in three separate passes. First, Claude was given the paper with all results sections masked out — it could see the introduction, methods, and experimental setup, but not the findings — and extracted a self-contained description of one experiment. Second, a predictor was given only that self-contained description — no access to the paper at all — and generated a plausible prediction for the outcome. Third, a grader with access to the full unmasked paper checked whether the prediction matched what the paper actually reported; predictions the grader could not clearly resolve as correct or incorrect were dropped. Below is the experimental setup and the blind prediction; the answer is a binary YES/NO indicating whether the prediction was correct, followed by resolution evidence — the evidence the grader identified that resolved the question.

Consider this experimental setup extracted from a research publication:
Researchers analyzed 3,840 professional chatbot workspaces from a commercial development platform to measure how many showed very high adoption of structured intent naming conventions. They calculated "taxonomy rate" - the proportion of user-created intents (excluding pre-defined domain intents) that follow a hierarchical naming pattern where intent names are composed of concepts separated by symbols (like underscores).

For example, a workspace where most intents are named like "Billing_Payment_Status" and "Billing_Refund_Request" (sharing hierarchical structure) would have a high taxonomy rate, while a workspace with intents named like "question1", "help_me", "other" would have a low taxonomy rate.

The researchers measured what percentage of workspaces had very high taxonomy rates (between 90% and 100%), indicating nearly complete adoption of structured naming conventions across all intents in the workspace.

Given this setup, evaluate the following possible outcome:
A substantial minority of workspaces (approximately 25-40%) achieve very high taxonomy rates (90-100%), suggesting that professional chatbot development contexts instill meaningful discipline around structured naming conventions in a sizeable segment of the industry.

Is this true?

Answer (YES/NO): NO